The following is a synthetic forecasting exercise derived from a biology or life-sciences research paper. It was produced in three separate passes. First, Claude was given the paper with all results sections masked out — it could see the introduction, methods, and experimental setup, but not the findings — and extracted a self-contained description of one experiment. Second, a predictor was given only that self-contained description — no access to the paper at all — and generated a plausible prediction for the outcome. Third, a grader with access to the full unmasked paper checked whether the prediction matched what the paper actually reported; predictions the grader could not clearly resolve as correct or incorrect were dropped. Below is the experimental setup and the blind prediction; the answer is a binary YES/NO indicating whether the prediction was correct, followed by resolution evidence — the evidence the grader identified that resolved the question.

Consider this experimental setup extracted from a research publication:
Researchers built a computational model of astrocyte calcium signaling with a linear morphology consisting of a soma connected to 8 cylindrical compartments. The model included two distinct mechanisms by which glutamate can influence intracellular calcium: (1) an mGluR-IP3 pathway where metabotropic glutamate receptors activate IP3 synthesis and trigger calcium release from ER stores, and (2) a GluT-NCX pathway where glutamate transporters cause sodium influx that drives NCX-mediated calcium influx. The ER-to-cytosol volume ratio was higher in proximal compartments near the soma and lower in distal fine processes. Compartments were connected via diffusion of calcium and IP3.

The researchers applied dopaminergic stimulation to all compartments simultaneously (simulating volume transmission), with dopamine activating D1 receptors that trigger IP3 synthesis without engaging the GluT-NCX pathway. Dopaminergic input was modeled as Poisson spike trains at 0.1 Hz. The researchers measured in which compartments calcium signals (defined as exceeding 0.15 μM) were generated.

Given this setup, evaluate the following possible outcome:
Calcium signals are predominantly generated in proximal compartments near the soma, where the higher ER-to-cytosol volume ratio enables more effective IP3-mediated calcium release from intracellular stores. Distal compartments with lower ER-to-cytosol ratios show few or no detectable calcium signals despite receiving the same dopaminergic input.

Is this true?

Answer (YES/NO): YES